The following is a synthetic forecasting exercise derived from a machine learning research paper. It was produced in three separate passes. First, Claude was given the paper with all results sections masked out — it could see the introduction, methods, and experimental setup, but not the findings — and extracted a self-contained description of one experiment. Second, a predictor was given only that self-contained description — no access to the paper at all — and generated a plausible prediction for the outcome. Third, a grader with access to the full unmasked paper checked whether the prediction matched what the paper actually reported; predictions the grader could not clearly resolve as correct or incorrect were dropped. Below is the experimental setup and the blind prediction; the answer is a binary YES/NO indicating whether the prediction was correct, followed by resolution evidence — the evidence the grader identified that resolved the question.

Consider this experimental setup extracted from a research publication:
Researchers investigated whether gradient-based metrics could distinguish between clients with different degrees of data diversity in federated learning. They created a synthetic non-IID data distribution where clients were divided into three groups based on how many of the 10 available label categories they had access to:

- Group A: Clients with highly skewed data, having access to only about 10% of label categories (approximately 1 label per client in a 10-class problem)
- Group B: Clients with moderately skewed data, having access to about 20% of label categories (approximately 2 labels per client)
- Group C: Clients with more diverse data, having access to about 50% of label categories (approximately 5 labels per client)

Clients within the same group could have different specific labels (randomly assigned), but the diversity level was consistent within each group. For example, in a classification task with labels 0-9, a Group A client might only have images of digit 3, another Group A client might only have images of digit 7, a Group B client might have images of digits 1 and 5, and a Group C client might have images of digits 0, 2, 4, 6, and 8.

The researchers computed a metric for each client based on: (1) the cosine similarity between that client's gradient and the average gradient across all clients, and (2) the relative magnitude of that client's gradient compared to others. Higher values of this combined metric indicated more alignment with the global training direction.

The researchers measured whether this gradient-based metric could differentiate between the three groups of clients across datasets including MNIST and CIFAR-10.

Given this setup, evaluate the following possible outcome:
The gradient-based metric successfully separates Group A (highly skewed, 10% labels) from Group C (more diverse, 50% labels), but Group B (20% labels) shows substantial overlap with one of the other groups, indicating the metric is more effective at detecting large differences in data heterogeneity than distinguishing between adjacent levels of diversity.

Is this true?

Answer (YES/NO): NO